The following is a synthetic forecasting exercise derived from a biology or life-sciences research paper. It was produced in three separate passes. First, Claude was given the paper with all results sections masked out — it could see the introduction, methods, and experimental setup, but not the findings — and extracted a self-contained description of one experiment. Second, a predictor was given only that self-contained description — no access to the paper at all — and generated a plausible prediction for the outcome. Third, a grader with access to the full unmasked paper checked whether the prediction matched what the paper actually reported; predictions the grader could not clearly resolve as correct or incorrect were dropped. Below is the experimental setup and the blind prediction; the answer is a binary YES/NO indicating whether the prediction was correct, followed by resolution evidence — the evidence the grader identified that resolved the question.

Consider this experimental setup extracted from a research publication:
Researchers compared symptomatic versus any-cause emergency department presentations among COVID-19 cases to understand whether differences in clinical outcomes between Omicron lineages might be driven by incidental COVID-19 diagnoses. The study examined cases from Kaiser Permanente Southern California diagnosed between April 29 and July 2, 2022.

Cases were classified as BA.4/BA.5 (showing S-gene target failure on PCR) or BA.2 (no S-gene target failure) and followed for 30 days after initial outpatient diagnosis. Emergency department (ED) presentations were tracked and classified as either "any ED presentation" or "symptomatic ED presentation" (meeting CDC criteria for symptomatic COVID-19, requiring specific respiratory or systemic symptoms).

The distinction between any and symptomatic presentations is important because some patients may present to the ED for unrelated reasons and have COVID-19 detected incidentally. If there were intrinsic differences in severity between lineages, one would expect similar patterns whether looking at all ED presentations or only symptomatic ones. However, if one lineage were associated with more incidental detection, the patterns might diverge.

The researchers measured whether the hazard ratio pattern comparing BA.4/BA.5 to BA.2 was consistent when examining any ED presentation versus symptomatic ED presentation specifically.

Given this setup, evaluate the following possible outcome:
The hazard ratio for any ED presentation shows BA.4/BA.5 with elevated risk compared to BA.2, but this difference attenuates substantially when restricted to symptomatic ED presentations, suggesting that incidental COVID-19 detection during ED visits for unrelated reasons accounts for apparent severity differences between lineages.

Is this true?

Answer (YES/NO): NO